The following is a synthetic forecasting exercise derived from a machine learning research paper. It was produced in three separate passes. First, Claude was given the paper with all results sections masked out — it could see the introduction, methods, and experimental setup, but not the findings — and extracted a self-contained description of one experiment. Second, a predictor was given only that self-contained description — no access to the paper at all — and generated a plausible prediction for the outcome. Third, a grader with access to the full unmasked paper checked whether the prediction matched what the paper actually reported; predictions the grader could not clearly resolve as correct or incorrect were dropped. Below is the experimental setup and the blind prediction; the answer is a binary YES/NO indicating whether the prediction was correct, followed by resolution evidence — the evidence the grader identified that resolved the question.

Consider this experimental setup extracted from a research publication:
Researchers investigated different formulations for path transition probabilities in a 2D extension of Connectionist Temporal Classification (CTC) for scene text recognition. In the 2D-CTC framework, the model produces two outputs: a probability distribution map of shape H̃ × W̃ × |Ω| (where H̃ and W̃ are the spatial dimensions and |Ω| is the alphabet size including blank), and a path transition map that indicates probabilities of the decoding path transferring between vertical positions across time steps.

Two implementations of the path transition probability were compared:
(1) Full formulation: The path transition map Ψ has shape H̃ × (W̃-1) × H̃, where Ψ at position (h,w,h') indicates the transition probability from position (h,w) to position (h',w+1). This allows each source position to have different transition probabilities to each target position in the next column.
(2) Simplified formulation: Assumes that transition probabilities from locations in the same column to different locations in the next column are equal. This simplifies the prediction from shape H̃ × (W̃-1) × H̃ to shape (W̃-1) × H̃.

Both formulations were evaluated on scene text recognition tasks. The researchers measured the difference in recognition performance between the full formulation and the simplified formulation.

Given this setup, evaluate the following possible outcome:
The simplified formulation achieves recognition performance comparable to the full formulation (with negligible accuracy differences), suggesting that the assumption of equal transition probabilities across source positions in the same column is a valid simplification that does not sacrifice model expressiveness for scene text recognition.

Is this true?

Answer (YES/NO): YES